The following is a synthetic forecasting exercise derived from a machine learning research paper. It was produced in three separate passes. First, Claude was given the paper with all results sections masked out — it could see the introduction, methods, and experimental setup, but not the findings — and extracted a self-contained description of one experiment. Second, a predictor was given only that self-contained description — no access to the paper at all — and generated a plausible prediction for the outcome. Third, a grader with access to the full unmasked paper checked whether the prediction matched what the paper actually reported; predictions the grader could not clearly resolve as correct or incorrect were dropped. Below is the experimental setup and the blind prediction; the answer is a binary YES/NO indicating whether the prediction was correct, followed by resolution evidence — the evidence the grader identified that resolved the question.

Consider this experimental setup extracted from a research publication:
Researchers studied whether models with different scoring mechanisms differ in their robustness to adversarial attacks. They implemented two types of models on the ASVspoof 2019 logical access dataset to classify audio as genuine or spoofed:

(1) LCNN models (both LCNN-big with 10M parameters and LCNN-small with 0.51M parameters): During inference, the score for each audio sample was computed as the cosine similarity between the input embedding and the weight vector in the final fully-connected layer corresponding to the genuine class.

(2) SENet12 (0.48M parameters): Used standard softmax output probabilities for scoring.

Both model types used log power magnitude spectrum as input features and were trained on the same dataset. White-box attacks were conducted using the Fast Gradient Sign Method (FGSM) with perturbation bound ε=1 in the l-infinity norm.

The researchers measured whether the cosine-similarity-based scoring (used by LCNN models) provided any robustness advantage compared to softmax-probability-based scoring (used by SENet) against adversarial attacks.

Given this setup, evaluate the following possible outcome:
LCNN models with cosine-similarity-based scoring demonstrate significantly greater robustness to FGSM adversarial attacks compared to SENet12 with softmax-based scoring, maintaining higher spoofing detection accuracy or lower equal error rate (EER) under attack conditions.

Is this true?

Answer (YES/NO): NO